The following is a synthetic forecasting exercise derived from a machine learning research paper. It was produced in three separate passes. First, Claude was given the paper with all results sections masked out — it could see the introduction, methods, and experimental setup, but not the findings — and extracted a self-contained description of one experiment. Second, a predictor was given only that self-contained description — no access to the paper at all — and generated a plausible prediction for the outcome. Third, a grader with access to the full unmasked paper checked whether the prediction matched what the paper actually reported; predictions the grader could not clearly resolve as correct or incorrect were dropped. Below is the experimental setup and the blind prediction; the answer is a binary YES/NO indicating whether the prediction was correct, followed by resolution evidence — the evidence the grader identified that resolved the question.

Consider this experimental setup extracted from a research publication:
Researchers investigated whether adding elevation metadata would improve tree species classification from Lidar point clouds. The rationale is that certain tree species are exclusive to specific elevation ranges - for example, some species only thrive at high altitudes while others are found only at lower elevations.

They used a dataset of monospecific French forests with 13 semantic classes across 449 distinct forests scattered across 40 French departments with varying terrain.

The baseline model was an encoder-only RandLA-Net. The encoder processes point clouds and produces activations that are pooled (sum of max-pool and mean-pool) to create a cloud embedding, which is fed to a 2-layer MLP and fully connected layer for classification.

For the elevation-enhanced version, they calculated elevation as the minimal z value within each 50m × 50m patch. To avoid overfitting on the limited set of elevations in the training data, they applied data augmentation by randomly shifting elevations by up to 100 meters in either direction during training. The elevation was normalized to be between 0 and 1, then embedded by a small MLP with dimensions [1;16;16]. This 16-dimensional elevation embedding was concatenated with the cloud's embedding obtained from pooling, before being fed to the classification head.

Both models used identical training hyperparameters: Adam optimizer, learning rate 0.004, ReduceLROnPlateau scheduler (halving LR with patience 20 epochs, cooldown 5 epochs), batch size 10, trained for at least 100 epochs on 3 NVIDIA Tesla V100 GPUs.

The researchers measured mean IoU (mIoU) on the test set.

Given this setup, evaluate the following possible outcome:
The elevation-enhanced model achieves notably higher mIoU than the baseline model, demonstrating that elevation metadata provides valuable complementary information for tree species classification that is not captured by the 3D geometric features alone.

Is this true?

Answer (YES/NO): NO